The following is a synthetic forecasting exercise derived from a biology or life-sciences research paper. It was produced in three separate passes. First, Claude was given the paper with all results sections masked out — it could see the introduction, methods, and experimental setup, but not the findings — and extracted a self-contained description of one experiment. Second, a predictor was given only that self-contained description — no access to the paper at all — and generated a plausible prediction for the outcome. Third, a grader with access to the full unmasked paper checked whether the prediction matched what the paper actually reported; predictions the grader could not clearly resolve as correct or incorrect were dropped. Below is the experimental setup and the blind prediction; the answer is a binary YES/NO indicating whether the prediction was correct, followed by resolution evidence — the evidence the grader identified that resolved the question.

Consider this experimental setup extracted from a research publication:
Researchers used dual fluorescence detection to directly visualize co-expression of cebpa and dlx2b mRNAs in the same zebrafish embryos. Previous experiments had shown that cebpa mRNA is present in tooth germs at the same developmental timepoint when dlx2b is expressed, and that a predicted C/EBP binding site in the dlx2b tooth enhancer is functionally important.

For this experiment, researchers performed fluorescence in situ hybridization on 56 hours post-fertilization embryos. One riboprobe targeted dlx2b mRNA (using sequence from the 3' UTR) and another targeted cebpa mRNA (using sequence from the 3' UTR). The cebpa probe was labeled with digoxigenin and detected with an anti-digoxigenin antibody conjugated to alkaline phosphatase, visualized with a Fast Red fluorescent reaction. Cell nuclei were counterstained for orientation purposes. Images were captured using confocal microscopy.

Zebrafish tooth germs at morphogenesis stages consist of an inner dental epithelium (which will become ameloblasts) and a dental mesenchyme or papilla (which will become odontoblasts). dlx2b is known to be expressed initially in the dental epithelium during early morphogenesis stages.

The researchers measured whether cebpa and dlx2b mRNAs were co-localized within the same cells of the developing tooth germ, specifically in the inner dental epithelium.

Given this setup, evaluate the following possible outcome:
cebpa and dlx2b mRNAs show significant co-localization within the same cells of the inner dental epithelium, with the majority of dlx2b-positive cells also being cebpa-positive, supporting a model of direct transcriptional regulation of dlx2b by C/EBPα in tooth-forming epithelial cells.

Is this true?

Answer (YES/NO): NO